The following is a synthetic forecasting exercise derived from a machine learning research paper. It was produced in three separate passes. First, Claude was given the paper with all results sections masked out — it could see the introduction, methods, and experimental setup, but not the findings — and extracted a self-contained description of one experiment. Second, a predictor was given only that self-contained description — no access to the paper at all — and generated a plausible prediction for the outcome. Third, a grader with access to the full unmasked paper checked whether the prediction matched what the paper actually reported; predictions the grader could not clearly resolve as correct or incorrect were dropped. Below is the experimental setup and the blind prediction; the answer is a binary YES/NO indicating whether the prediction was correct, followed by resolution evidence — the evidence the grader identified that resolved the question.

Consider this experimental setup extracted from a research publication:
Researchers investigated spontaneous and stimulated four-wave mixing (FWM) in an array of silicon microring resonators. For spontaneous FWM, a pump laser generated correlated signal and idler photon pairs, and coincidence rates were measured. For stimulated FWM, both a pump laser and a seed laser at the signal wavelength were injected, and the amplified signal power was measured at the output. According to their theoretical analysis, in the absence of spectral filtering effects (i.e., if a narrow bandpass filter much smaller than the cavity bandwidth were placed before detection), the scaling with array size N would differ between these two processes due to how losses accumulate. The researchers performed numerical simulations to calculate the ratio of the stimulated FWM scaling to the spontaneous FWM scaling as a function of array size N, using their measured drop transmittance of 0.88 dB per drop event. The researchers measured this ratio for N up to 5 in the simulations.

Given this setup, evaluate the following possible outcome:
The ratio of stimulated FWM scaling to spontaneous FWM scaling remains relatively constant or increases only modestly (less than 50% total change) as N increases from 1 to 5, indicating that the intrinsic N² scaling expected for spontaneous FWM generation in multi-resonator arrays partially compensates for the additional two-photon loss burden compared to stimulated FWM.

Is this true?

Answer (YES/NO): YES